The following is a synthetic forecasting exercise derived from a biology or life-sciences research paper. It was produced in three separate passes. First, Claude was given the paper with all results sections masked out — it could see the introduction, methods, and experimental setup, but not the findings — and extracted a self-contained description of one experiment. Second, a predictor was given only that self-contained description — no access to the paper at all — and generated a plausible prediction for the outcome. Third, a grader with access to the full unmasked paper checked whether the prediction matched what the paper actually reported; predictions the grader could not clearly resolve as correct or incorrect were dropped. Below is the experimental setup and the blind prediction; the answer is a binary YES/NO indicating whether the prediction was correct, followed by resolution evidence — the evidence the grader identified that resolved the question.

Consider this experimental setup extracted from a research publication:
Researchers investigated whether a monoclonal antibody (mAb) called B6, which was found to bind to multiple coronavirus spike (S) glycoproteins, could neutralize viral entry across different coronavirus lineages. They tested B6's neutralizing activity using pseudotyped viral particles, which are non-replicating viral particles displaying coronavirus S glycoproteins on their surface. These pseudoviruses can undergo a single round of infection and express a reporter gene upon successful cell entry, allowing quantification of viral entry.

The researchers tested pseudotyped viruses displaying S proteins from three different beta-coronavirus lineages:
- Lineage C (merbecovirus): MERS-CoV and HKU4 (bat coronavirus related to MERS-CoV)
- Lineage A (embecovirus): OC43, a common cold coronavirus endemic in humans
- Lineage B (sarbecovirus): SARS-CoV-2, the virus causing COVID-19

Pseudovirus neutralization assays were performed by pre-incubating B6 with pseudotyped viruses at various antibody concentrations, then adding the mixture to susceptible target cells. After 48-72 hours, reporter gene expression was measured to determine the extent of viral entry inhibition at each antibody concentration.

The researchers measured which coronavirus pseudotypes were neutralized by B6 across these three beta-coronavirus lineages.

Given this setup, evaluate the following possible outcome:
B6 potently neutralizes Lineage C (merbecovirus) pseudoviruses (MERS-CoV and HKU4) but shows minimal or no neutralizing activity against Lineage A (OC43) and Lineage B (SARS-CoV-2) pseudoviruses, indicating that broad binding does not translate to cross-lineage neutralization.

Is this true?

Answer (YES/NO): NO